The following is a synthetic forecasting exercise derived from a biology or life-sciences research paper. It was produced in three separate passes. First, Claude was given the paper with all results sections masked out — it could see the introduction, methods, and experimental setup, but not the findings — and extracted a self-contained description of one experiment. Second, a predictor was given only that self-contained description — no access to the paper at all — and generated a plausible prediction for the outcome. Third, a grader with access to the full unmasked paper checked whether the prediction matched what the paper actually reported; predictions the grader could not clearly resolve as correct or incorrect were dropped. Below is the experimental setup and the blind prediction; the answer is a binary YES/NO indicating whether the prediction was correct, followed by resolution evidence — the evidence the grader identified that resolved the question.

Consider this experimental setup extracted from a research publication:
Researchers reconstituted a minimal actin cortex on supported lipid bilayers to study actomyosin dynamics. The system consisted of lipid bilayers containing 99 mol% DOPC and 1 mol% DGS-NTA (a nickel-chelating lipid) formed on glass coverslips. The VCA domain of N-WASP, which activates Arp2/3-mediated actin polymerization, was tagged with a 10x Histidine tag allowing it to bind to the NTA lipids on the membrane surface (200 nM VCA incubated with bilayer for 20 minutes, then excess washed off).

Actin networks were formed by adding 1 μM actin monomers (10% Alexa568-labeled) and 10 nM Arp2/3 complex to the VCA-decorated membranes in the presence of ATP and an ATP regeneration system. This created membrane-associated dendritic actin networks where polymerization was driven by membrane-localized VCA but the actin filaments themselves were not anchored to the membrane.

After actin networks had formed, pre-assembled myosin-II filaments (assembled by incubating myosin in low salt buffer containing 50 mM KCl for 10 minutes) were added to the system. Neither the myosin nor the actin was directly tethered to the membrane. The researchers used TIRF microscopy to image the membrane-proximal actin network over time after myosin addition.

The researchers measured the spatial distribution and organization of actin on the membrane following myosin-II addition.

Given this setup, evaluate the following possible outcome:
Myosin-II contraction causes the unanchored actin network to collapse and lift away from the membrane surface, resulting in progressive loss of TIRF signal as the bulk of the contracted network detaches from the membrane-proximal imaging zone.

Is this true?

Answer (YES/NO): NO